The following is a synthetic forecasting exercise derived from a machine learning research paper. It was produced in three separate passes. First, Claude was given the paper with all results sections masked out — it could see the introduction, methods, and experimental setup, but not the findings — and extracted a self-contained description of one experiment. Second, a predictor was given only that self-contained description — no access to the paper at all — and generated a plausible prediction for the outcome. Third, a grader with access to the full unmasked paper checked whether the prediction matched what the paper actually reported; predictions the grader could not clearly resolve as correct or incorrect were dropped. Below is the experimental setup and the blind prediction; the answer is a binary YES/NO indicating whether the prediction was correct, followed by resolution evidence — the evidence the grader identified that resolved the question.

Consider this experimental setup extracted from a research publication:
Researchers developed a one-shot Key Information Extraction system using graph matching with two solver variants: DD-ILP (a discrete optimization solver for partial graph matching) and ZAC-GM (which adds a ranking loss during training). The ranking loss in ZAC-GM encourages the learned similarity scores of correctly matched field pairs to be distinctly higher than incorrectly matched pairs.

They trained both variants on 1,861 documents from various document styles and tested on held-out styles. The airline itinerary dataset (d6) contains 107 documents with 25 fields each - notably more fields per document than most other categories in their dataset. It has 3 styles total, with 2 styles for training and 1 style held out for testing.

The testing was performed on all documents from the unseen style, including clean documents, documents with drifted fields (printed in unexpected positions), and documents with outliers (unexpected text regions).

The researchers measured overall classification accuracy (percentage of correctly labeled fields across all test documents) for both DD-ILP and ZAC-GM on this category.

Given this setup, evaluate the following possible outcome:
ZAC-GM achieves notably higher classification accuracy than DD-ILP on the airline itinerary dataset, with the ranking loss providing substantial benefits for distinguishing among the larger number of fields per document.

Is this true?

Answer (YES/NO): NO